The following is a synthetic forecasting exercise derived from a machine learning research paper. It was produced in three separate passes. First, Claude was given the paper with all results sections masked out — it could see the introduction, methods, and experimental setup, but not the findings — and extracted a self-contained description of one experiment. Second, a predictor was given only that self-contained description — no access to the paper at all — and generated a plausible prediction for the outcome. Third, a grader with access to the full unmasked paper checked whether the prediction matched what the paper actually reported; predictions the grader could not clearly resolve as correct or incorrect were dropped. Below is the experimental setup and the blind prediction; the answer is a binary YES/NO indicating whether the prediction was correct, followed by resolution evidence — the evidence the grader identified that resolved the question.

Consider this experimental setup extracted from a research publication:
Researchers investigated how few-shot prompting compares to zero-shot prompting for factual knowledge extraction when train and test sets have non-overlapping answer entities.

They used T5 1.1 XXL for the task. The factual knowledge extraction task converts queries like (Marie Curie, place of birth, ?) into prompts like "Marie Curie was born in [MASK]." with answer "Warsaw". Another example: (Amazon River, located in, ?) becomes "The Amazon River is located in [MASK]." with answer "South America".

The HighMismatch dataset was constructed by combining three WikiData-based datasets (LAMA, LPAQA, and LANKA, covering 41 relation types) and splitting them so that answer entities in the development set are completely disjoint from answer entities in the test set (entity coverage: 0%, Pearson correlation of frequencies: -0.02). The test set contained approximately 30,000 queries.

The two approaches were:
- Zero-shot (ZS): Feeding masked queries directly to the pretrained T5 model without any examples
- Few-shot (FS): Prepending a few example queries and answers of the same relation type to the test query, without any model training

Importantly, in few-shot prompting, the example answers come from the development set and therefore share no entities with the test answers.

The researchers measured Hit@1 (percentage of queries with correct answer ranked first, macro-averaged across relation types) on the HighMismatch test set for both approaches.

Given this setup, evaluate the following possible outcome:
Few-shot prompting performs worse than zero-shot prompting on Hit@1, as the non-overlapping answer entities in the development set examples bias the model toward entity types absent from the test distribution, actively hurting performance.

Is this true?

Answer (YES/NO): NO